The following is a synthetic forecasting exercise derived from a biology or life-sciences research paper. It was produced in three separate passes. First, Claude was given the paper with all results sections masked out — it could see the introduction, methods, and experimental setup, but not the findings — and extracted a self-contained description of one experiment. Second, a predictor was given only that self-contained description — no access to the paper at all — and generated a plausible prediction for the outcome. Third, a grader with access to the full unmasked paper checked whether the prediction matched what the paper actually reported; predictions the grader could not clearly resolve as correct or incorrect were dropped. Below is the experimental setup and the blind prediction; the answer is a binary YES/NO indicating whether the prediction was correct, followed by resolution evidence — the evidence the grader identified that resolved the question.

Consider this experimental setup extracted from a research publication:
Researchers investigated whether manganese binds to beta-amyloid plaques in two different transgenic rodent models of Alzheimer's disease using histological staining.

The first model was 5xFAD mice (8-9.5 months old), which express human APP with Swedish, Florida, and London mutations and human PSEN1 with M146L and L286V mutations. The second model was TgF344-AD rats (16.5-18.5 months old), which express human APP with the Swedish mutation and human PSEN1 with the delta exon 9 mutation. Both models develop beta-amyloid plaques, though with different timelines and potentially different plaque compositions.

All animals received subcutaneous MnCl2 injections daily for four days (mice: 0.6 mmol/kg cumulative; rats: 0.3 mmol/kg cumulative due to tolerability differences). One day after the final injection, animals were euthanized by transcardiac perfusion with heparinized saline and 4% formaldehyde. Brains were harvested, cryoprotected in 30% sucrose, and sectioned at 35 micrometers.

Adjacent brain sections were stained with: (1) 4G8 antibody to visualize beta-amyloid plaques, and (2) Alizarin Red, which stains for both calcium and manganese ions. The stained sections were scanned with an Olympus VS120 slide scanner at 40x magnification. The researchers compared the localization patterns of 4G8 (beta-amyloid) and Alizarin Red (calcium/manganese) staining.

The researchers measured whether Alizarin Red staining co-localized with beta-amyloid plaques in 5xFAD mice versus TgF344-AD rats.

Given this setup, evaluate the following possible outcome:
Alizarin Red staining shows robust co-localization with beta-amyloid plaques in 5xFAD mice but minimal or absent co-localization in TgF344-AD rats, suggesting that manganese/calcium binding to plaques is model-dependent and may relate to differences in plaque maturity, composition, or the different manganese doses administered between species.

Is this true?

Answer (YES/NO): YES